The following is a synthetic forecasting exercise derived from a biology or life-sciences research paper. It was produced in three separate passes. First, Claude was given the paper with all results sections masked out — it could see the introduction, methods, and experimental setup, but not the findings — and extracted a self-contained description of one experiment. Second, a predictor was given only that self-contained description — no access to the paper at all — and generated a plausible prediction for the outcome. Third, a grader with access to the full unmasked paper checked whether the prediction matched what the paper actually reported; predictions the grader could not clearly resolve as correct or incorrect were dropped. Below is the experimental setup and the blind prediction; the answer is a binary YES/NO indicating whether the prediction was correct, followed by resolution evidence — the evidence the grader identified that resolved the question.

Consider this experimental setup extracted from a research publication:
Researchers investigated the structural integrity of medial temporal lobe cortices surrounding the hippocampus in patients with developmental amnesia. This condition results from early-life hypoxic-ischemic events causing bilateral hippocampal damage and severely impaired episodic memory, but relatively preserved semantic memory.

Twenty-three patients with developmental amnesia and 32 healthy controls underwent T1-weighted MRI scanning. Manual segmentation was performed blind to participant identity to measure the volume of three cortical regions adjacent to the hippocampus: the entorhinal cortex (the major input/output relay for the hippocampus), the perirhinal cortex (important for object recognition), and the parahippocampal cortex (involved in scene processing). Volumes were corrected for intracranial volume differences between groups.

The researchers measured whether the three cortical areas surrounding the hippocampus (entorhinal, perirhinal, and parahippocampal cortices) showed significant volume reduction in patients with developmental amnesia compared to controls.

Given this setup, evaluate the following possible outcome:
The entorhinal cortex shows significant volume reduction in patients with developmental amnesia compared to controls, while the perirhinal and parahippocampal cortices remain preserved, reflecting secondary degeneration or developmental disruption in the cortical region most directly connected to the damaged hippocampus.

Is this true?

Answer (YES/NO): NO